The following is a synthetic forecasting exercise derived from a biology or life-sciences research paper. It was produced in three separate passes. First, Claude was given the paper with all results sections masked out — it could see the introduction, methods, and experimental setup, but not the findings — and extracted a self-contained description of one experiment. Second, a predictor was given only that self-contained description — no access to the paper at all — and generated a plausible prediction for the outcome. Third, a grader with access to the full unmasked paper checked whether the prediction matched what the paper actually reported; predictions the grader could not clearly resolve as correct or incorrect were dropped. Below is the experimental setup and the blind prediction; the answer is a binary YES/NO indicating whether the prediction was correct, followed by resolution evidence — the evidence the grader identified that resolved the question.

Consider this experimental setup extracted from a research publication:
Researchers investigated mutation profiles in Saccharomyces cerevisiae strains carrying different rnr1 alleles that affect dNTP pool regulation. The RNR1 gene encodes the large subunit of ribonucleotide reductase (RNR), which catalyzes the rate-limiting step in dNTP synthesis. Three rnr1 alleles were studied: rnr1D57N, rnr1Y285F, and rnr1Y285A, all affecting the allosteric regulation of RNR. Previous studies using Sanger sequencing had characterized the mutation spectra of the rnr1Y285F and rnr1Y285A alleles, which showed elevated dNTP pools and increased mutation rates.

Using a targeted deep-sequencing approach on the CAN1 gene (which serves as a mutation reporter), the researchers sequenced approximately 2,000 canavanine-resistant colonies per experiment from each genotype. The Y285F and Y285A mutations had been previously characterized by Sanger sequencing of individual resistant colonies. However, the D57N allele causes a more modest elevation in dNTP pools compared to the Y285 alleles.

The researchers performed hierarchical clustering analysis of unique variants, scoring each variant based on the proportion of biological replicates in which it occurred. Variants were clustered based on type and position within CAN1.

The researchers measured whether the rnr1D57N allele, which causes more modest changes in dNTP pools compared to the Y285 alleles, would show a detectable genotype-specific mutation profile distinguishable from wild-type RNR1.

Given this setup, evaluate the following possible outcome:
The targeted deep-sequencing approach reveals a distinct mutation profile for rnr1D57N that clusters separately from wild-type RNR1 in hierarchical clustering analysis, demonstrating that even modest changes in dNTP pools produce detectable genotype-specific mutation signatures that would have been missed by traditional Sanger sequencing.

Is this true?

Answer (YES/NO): NO